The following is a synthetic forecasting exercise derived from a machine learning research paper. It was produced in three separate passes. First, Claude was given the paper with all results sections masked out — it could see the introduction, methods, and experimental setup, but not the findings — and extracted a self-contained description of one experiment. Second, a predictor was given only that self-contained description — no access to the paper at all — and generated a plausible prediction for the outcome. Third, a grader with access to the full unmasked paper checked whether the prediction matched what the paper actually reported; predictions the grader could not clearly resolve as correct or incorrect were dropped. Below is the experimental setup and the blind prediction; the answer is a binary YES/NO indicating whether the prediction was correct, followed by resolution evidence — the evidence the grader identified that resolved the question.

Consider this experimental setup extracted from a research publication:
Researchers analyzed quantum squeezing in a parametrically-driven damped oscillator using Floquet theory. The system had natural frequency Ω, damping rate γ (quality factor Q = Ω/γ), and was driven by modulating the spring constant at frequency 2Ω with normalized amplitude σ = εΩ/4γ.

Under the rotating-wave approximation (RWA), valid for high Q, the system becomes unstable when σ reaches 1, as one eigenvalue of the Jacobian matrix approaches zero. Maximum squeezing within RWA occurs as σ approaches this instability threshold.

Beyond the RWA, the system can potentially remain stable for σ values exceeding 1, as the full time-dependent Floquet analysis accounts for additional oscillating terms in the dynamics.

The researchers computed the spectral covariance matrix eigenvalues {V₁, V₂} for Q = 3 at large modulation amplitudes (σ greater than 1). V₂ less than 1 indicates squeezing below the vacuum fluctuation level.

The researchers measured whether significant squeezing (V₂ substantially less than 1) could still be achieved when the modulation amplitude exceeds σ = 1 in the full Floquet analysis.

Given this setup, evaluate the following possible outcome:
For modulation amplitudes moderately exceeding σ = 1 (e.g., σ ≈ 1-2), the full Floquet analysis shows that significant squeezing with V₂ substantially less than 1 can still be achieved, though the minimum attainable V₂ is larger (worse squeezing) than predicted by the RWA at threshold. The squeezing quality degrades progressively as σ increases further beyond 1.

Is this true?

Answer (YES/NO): YES